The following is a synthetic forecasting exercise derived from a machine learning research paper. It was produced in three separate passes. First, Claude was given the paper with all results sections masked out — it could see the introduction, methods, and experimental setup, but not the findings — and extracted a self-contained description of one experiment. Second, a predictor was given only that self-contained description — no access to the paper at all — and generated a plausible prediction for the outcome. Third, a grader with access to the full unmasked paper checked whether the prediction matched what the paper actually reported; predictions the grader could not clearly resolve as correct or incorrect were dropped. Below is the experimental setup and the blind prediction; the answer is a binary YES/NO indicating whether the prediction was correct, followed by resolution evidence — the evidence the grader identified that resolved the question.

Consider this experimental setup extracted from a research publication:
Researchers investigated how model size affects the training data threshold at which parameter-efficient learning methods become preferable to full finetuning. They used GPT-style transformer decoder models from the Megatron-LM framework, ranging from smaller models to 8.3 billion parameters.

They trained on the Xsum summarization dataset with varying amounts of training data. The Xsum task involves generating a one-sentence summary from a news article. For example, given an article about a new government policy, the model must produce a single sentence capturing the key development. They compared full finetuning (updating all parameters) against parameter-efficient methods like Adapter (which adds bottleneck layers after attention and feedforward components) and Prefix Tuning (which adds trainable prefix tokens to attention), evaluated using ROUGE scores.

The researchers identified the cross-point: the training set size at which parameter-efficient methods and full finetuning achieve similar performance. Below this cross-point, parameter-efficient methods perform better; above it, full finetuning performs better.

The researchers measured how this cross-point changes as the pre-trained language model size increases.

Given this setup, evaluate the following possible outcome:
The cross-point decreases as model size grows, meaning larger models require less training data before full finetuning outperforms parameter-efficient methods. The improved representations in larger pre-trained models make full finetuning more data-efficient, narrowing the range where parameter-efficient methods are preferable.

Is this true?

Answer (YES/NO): NO